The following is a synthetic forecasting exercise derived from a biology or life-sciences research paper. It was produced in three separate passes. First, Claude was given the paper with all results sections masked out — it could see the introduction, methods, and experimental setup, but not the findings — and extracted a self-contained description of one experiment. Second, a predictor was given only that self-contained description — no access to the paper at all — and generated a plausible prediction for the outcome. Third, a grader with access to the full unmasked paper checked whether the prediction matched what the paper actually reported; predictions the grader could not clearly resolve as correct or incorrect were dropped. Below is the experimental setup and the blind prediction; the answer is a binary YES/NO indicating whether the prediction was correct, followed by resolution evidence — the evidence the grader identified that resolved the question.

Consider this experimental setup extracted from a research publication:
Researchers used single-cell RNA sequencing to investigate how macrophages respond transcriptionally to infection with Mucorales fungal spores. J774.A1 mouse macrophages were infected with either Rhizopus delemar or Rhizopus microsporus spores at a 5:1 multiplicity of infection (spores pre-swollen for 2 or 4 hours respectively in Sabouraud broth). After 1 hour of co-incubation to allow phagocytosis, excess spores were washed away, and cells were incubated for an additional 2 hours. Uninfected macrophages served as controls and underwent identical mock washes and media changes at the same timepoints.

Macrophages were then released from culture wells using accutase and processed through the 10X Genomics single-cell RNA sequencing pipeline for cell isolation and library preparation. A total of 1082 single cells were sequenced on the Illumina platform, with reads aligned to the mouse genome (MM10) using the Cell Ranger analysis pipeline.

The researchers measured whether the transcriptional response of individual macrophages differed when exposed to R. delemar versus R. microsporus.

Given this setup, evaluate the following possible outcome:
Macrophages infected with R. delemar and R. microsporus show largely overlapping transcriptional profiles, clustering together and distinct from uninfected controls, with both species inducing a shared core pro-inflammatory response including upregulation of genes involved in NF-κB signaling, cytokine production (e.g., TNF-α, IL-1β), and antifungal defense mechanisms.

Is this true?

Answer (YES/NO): NO